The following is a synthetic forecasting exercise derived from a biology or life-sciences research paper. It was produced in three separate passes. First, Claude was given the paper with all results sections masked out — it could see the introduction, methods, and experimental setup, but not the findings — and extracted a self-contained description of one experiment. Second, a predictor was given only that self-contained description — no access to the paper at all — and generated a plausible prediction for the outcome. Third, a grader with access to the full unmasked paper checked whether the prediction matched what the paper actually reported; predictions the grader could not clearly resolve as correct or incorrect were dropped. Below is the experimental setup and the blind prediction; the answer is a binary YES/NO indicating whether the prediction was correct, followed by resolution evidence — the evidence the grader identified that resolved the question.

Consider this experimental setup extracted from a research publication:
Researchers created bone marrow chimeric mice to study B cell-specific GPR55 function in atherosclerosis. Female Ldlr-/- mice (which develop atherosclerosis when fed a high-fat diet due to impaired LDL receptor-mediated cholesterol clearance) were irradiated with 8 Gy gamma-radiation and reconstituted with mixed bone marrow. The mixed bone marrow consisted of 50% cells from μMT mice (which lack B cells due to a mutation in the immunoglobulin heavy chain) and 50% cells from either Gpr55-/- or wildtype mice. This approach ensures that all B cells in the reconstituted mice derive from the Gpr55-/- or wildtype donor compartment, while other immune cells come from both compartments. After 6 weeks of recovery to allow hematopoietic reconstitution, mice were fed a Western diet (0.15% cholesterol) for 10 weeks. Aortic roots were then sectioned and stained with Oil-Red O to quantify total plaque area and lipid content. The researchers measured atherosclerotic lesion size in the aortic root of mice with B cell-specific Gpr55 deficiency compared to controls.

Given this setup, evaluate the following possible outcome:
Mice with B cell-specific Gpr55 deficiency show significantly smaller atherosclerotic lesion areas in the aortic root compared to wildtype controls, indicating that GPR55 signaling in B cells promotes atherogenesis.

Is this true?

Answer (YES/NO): NO